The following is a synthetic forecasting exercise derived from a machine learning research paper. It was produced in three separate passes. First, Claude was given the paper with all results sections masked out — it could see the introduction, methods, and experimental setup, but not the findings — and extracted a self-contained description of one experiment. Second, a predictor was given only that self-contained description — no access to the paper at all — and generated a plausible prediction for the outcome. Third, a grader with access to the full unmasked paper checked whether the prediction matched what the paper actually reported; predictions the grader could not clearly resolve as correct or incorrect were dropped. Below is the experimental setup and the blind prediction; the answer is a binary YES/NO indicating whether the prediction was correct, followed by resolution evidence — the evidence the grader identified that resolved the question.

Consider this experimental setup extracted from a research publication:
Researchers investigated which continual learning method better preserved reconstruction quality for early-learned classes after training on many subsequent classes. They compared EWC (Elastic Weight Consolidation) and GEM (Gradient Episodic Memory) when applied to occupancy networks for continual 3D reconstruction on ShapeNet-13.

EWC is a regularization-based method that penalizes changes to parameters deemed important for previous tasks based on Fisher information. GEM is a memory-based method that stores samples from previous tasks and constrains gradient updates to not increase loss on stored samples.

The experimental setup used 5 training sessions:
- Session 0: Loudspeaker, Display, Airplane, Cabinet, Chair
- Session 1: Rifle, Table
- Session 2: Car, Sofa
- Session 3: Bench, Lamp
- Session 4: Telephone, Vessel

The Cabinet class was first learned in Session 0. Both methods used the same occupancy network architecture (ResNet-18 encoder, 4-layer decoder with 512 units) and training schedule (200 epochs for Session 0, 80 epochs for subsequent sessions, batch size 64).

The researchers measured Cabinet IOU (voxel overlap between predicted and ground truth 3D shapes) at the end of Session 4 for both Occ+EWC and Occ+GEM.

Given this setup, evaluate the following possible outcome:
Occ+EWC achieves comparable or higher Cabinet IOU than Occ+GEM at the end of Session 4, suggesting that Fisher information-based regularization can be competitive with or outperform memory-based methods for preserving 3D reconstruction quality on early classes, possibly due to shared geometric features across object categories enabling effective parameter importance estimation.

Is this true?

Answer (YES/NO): YES